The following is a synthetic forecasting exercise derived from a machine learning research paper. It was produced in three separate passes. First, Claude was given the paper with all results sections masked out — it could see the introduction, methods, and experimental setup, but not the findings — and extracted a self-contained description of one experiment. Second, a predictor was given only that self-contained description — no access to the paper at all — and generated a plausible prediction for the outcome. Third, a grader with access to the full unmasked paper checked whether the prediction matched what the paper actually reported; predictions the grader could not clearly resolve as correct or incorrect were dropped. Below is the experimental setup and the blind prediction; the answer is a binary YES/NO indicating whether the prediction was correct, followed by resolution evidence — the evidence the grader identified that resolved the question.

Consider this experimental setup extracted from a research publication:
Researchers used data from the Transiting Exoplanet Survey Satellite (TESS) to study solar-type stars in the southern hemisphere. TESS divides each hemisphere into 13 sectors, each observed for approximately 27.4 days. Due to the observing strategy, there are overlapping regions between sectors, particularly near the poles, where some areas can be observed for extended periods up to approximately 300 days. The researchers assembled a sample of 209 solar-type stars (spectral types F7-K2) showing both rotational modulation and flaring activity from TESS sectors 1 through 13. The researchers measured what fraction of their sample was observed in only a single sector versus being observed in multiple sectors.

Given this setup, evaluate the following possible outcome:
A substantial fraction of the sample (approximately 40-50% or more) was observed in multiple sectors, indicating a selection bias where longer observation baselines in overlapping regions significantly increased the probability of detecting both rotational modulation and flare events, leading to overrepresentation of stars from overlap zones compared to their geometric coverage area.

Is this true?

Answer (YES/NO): NO